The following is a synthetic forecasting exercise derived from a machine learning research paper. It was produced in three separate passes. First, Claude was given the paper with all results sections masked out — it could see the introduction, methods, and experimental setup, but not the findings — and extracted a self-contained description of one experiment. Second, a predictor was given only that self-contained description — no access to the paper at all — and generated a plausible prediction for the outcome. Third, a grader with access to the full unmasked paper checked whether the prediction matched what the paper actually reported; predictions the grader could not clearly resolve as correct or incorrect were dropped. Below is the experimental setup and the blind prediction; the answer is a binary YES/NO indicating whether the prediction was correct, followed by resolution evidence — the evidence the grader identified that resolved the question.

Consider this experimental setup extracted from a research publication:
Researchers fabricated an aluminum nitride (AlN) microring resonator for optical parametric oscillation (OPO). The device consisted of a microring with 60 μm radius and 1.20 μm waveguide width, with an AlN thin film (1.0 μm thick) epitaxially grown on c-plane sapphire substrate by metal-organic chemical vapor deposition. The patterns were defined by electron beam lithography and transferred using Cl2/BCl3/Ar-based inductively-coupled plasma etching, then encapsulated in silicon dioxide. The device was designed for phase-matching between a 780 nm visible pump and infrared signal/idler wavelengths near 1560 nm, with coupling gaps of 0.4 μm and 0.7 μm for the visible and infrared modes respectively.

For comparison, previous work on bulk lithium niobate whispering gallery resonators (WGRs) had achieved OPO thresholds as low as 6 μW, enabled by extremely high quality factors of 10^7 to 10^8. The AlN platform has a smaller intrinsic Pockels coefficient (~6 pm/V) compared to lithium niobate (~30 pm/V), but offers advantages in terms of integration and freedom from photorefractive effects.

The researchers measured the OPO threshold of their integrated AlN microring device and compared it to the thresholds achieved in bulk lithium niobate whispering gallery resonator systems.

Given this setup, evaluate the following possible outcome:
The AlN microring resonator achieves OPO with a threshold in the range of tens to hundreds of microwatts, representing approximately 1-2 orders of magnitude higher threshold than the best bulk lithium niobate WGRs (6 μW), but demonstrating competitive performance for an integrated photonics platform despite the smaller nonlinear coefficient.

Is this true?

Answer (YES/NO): NO